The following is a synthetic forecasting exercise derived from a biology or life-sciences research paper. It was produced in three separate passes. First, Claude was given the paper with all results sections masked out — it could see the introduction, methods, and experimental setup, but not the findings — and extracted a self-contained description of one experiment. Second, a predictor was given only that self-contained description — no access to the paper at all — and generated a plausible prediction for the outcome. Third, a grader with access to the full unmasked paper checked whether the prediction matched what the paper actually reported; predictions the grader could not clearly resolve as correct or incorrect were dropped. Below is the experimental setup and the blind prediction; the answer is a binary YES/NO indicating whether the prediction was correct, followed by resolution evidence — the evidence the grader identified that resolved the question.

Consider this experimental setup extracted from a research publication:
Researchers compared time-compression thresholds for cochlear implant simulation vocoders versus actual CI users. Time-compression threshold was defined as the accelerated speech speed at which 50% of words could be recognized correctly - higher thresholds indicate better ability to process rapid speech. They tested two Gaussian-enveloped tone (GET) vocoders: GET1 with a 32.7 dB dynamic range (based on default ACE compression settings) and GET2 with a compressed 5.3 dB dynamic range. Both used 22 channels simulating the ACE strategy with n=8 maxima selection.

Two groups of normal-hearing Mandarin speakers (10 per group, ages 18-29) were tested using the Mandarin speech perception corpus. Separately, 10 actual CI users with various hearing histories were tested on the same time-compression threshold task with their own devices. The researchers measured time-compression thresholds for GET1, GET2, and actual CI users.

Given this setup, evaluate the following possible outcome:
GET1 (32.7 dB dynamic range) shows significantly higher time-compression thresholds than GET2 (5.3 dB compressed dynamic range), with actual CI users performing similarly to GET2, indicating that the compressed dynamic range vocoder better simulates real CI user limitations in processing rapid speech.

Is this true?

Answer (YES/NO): NO